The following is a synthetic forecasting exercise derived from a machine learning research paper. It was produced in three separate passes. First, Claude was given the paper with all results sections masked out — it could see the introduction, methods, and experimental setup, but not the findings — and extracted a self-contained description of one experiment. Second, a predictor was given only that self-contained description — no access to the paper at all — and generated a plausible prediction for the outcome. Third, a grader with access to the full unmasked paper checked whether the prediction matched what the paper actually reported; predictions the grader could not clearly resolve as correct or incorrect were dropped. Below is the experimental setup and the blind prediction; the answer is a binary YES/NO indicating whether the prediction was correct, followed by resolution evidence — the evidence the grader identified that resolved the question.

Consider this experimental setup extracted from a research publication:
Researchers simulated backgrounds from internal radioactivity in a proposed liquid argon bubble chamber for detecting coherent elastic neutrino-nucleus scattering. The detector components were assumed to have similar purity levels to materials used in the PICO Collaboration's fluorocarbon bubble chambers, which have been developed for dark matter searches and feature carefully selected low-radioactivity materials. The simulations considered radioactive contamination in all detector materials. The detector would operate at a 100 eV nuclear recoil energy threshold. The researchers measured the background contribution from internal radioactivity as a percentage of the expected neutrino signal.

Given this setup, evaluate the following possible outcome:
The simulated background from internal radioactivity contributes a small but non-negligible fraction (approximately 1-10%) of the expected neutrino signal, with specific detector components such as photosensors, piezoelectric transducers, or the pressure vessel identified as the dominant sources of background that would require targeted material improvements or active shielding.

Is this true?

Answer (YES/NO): NO